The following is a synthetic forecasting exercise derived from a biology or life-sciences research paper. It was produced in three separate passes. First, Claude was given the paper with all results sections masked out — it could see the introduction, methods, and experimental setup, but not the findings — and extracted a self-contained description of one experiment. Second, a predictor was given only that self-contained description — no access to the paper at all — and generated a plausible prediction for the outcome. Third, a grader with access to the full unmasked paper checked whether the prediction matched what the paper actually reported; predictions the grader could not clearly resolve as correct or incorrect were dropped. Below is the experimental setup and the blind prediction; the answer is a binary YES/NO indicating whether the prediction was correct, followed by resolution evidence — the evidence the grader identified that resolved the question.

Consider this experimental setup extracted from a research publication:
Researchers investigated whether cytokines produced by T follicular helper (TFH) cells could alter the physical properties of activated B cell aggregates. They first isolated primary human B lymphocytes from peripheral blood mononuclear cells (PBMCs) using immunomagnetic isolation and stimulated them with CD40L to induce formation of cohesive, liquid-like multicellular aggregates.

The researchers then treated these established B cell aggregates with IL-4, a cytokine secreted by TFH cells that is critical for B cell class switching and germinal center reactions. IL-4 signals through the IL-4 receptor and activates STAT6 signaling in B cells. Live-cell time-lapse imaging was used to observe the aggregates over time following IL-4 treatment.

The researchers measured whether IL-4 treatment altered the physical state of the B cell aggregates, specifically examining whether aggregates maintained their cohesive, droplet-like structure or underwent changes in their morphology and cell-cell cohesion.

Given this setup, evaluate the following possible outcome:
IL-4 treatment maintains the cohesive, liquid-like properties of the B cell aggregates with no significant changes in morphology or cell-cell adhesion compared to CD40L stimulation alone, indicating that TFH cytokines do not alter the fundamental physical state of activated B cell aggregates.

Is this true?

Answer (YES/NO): NO